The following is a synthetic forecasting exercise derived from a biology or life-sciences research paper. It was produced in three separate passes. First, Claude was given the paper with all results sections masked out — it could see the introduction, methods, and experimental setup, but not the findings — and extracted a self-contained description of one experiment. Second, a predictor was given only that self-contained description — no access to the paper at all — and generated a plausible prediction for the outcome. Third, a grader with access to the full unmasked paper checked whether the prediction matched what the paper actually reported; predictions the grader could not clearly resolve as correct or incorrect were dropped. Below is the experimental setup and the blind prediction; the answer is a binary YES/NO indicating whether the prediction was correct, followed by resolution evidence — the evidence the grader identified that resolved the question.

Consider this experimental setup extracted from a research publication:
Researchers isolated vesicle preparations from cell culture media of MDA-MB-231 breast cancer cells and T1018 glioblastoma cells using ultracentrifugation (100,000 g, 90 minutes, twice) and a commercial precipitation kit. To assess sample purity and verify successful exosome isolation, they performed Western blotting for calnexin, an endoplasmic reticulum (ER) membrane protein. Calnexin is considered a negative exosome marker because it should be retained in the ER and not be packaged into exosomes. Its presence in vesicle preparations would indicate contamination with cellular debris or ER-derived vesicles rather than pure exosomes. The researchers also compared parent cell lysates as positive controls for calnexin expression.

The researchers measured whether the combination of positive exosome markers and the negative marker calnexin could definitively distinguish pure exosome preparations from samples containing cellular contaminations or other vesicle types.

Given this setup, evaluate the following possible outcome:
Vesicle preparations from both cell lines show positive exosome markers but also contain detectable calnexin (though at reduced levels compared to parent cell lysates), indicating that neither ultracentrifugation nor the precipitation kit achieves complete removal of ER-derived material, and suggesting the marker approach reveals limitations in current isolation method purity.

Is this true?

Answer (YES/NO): NO